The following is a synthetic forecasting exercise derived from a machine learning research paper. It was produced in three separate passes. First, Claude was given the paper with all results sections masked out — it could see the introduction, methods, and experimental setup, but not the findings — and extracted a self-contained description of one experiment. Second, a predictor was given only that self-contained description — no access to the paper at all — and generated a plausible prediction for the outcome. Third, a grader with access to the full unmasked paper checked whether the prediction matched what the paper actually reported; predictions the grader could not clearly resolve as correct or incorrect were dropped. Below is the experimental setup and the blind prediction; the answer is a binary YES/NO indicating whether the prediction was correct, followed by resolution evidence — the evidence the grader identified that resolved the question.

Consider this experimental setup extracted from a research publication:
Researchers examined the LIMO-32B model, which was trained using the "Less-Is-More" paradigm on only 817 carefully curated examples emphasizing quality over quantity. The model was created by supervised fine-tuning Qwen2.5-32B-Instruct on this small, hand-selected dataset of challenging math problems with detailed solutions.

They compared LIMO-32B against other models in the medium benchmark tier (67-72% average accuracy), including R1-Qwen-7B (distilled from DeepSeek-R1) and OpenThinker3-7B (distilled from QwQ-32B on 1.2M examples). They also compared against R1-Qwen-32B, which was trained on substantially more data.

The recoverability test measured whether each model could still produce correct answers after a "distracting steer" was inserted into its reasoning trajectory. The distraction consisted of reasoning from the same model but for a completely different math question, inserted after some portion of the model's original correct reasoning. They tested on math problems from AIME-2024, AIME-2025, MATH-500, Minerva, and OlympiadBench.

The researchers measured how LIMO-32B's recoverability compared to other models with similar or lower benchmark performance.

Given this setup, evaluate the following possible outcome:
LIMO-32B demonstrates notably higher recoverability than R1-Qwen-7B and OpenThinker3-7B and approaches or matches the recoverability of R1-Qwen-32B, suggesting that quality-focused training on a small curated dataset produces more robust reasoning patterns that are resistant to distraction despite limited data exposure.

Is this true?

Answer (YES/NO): NO